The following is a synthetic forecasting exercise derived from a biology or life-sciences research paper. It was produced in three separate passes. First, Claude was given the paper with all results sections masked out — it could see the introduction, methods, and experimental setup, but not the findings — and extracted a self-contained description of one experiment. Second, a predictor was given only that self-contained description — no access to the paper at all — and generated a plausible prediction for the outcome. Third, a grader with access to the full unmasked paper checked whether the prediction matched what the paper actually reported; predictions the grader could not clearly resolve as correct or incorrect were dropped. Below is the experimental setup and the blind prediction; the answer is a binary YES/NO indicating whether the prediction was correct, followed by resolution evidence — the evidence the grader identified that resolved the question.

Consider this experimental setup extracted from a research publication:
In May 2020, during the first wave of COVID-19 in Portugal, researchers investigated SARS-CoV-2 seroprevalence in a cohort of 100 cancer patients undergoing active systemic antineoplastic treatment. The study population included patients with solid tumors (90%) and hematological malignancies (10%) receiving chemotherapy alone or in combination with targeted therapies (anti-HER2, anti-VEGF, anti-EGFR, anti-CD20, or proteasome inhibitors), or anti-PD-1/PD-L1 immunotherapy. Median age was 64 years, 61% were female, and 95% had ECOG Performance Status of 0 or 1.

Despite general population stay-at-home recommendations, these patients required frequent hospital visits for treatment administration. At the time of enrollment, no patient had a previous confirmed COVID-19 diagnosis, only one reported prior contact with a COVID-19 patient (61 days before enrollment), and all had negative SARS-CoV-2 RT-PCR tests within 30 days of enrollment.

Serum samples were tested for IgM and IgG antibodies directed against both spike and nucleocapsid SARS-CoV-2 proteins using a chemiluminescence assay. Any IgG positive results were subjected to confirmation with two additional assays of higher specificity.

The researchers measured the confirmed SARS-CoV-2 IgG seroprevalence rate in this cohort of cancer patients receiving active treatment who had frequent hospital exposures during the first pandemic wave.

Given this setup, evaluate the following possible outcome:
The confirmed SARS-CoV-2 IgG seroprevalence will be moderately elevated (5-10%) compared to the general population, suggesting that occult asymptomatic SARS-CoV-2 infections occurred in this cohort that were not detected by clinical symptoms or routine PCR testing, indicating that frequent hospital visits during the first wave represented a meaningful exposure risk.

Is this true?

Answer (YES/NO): NO